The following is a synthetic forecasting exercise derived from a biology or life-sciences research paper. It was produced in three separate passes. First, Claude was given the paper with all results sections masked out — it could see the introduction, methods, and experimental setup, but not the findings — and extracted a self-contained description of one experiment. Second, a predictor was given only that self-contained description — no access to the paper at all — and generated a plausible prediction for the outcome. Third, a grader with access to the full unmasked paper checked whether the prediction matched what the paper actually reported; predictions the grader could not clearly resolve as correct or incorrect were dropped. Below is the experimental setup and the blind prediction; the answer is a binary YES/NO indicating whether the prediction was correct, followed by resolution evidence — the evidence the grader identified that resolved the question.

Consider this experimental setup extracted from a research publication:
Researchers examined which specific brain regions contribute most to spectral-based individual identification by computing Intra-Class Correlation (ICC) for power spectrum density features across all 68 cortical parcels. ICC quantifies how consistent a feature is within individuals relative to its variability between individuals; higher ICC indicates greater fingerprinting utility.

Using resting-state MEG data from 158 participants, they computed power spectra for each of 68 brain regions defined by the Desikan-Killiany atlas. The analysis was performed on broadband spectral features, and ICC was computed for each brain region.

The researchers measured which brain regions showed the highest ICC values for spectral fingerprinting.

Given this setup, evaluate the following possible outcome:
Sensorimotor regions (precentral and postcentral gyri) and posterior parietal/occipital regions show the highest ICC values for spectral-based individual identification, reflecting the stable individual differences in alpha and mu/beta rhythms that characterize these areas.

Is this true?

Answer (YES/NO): NO